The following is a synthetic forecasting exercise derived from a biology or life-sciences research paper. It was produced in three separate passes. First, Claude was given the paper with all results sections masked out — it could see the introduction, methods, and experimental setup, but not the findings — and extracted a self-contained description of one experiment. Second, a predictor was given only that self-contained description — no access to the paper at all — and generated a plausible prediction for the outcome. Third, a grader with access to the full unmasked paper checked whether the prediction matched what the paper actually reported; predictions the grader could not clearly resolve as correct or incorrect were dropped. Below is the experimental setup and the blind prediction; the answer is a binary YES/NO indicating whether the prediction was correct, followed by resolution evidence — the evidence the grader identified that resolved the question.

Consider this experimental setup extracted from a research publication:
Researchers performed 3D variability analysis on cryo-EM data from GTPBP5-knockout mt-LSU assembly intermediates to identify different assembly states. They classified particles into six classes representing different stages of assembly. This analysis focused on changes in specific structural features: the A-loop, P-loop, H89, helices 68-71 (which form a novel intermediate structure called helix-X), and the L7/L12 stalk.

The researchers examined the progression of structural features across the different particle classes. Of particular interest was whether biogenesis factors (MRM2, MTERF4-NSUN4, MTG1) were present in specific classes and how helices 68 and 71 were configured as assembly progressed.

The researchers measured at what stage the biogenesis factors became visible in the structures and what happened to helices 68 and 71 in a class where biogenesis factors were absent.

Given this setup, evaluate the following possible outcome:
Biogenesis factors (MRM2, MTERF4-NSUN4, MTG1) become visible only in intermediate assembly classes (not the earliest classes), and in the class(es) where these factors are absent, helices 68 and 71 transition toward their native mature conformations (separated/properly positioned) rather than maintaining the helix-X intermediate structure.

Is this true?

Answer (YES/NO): YES